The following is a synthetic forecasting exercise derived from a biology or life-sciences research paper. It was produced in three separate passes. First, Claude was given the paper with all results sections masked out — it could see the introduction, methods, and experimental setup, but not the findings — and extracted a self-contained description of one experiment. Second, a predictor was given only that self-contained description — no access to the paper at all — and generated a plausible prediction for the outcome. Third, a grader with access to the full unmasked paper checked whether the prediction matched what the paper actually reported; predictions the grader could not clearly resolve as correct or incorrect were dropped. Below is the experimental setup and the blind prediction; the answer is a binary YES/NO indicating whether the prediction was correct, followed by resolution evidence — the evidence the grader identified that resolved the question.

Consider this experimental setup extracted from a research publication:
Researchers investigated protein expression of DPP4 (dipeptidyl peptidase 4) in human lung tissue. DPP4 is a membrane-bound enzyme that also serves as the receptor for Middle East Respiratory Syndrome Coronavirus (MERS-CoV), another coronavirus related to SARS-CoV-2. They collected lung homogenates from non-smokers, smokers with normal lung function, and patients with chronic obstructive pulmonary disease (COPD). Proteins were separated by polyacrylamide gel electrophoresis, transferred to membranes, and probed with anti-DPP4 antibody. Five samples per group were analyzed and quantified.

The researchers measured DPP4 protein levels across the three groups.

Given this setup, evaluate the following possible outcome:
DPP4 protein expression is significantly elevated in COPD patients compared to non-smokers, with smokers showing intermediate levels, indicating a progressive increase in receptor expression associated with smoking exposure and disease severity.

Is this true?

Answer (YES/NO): NO